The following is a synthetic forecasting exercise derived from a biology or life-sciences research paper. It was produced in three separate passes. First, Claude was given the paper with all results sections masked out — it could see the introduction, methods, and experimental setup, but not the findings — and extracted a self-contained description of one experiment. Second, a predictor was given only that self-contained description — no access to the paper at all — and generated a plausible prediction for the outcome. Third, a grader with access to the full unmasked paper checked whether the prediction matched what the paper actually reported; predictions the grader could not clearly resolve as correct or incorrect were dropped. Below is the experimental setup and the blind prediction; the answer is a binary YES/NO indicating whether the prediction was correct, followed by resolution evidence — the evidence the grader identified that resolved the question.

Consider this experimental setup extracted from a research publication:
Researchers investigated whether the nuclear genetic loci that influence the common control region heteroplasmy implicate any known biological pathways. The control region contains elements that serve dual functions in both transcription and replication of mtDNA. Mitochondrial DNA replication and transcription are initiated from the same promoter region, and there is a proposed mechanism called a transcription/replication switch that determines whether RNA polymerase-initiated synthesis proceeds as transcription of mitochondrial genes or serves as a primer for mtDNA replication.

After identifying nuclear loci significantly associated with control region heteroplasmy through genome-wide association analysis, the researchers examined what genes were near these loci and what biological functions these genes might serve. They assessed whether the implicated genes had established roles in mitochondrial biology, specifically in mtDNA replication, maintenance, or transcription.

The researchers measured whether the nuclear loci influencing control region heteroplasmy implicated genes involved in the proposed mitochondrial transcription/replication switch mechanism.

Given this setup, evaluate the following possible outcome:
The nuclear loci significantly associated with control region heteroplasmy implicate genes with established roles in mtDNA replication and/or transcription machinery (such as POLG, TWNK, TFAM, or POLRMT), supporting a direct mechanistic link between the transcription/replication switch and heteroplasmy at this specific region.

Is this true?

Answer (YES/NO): YES